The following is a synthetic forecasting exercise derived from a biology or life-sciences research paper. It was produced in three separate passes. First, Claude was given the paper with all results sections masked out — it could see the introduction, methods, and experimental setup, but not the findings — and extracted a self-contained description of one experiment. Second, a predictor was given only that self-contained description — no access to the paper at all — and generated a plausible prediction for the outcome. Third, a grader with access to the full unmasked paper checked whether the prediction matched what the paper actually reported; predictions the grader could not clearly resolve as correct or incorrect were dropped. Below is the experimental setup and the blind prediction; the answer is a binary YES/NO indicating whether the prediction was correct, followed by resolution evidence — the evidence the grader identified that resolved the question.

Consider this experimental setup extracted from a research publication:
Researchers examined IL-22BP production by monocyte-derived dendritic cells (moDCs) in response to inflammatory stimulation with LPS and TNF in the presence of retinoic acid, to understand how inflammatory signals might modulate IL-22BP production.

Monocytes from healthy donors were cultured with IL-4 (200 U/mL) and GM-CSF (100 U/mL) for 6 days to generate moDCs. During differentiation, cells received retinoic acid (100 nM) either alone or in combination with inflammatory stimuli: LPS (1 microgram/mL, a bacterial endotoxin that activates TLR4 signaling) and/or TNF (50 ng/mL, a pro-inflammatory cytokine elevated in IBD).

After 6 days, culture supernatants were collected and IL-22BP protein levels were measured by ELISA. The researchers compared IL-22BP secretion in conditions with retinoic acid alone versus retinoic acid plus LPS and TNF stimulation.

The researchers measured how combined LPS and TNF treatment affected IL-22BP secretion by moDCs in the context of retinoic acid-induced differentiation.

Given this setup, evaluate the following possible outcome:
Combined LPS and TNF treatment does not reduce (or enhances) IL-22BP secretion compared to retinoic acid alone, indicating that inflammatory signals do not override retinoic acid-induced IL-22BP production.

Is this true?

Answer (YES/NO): NO